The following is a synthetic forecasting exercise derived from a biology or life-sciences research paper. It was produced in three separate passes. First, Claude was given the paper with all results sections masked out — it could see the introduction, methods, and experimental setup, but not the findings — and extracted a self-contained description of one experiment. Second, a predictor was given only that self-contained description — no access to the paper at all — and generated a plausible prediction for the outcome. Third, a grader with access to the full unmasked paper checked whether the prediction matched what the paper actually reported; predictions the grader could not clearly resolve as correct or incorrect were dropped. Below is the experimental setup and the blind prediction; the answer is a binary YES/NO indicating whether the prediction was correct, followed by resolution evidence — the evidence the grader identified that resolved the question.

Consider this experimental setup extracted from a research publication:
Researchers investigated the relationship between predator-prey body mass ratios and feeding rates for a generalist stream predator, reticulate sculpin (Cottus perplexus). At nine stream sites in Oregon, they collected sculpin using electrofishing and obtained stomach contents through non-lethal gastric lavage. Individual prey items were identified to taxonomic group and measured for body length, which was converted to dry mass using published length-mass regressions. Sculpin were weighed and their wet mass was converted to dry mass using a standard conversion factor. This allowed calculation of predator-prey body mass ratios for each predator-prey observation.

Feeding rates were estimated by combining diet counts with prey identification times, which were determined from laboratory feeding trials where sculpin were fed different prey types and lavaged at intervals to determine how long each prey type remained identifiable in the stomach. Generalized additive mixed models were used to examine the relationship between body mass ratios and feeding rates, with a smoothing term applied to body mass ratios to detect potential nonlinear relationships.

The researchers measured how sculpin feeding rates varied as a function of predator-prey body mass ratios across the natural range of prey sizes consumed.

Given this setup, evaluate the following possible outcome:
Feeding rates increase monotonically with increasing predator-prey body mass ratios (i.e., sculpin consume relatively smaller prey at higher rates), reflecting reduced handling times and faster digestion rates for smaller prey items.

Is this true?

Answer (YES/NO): NO